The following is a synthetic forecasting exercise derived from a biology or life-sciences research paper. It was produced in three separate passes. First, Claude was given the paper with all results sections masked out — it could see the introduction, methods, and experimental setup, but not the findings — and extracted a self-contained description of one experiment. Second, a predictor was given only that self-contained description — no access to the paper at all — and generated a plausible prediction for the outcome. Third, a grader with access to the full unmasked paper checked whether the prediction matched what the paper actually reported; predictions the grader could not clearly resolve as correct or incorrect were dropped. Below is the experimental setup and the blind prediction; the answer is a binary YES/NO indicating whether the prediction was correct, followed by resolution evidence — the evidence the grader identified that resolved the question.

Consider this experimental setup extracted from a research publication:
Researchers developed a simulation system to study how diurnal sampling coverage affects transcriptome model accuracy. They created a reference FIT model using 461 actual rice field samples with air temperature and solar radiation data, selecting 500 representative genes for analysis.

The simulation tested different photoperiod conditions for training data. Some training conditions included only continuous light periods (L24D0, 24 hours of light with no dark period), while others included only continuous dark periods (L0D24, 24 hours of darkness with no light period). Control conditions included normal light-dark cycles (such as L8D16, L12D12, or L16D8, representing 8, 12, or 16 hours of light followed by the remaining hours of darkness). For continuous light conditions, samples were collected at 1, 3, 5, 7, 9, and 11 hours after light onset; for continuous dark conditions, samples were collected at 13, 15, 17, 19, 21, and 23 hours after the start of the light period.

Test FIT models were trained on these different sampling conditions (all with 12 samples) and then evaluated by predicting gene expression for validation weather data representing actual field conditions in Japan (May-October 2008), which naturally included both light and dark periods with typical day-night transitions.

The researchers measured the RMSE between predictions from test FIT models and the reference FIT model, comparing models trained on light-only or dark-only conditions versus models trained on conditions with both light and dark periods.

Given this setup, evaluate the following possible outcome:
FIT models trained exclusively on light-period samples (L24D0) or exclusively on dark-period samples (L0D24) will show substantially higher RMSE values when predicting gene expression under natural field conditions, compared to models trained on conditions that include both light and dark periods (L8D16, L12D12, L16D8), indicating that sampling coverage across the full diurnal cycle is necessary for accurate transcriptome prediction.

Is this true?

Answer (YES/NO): YES